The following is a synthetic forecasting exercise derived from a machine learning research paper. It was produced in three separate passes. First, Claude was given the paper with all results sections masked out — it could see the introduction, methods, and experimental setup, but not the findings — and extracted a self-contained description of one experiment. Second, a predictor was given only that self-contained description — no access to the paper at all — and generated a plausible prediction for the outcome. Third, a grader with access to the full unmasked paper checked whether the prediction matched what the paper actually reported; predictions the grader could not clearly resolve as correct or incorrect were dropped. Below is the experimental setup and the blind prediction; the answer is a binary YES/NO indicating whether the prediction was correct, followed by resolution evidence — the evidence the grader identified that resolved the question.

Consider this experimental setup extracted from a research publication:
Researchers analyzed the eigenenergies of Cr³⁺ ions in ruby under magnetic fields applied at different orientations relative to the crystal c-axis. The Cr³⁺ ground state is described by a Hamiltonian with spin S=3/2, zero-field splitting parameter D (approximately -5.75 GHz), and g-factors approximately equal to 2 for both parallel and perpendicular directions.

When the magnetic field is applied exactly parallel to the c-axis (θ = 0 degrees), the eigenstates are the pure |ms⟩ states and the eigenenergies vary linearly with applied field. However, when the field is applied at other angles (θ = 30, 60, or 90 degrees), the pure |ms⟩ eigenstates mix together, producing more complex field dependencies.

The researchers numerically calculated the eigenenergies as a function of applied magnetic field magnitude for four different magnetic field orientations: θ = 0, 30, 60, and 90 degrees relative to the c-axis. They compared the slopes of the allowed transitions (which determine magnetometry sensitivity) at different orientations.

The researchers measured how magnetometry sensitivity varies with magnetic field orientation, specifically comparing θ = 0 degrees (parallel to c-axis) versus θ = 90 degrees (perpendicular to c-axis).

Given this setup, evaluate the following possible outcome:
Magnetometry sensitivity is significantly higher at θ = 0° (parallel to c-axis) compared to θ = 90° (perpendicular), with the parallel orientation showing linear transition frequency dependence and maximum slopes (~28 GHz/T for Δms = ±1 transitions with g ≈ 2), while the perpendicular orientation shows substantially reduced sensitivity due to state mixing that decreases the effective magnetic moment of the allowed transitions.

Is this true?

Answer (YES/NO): NO